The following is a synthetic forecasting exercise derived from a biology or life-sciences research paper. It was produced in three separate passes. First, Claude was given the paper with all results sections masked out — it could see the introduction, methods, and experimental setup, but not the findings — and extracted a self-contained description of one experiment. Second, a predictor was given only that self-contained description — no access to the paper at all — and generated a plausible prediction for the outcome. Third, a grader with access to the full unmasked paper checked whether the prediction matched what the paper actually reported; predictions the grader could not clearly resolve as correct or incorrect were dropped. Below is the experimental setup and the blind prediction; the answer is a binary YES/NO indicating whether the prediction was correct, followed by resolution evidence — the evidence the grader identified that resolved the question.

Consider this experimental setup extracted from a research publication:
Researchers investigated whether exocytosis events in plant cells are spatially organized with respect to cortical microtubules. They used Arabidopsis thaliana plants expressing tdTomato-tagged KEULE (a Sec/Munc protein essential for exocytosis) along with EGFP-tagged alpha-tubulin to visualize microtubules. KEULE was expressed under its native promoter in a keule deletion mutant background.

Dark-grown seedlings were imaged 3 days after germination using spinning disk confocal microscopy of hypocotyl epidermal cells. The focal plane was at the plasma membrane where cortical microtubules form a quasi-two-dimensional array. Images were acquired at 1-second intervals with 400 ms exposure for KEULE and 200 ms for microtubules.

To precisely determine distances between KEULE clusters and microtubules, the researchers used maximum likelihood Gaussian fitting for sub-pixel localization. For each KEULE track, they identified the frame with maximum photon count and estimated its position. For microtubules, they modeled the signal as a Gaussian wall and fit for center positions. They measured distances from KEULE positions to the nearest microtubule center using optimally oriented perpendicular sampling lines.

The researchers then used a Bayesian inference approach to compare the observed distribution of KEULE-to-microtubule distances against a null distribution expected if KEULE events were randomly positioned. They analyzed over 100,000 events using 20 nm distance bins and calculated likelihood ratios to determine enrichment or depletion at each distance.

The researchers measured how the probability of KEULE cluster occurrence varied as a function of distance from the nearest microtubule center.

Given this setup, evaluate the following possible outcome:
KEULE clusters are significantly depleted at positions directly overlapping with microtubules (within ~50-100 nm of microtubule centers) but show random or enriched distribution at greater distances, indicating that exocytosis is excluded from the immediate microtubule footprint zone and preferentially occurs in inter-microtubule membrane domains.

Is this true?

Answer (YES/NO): NO